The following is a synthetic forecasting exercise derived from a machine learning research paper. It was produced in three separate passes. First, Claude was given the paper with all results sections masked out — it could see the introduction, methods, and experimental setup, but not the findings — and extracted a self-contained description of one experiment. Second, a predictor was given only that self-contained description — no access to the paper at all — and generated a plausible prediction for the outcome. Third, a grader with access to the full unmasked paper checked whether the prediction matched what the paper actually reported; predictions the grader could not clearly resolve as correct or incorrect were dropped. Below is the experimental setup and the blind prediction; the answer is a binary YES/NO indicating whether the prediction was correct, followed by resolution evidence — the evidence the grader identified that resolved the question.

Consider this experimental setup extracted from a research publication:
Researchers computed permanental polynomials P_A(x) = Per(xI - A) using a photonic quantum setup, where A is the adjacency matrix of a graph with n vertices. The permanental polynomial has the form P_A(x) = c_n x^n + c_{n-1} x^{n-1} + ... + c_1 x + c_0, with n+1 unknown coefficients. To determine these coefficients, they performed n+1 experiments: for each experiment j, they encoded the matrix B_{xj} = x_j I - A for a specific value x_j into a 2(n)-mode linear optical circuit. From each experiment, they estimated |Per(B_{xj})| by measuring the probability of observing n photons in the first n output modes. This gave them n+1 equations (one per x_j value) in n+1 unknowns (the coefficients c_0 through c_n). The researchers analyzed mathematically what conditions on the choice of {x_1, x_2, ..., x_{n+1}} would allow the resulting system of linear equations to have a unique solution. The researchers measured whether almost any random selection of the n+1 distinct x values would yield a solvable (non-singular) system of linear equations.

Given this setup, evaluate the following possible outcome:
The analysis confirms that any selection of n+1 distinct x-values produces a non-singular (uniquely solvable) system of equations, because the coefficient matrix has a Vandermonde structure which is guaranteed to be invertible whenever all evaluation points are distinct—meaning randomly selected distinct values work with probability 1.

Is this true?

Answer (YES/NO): YES